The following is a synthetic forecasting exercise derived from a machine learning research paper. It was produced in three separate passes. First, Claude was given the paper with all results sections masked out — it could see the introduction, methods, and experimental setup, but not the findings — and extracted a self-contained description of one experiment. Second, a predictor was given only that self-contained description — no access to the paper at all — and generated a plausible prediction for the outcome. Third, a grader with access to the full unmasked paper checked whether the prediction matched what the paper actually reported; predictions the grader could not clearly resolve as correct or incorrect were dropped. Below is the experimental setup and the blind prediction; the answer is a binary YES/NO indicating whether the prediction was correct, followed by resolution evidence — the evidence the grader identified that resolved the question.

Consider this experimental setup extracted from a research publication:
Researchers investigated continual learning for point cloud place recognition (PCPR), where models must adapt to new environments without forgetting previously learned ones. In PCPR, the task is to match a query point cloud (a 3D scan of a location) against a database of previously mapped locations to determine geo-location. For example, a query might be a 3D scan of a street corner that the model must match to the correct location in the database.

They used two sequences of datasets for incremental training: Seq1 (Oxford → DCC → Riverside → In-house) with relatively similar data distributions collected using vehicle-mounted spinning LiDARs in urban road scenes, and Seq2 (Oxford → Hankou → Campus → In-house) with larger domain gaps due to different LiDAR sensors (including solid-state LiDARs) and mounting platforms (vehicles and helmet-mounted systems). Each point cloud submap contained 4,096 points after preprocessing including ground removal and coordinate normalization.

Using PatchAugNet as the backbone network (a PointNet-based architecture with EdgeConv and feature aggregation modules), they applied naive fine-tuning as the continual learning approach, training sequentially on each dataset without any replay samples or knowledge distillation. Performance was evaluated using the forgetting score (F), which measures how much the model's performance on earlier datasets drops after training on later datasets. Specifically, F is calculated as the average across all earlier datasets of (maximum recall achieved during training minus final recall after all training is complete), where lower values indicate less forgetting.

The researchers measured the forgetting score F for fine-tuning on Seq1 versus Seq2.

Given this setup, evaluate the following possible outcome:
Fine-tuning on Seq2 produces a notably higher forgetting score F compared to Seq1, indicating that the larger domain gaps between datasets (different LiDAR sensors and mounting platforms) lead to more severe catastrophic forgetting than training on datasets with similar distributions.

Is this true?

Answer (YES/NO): YES